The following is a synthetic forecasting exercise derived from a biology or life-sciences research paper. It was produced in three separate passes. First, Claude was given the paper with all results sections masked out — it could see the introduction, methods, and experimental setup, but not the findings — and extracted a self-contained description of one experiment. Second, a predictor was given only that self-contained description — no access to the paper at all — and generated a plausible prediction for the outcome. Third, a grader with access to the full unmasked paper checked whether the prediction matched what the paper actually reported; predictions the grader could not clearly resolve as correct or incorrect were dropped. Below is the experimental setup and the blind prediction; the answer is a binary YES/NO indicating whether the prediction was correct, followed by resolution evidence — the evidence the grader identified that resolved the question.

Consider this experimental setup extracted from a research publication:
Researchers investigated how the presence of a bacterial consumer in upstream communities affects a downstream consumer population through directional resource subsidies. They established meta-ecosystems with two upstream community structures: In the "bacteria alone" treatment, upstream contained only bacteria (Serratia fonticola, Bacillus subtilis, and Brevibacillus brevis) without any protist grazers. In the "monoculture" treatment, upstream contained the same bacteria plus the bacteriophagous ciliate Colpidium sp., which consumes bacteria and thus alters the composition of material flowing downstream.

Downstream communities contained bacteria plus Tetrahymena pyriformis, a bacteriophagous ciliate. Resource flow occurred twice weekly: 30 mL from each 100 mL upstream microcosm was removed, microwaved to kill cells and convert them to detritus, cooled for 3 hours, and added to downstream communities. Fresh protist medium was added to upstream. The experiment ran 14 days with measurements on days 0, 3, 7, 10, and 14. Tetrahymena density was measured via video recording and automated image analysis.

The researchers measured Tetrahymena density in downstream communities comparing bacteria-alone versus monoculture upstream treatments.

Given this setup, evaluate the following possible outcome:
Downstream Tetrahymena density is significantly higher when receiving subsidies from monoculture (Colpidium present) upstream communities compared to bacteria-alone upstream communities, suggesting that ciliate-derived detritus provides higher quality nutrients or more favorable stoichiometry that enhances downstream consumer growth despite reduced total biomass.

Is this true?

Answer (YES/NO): YES